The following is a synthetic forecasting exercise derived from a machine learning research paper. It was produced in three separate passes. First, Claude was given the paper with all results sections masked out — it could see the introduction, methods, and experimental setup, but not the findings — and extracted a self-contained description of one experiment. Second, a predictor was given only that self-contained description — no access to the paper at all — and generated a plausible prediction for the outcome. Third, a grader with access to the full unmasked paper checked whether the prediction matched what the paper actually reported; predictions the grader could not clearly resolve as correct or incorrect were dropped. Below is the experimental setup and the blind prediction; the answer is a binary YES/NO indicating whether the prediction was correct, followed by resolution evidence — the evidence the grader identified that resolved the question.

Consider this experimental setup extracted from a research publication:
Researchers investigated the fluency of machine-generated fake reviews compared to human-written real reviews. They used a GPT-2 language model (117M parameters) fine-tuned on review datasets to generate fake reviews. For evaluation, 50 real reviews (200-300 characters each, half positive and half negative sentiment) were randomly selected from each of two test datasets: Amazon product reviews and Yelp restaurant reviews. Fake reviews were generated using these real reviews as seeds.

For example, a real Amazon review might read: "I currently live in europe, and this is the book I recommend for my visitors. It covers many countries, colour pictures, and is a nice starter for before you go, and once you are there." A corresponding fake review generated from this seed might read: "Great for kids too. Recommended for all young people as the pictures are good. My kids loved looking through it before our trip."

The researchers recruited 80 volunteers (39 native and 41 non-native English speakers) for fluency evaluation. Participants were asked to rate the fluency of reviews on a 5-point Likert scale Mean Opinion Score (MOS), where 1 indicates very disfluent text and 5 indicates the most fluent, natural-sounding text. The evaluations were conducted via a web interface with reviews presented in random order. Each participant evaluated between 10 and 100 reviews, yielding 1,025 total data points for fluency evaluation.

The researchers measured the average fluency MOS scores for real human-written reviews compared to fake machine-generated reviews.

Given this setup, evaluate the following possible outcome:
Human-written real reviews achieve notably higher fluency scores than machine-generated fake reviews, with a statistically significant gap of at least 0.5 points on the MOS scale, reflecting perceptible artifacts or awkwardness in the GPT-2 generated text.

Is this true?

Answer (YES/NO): NO